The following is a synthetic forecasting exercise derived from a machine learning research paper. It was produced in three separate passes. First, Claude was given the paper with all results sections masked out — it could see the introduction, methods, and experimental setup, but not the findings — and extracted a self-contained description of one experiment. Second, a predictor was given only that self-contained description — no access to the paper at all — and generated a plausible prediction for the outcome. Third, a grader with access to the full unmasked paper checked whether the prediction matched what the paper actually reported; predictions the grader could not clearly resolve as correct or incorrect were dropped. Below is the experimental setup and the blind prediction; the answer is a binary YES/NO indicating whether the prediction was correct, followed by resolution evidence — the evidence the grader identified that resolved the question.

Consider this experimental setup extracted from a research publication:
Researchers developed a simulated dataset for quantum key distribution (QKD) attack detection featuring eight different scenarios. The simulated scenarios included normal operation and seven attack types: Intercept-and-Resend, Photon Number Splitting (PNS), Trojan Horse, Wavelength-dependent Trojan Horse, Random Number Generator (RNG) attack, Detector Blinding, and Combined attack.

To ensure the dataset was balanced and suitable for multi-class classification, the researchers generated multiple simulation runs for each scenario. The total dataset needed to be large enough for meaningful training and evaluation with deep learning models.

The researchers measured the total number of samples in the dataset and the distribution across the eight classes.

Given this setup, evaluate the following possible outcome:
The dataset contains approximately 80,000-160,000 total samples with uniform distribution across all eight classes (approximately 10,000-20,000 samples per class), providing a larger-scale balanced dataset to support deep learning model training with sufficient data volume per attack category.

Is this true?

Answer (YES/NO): NO